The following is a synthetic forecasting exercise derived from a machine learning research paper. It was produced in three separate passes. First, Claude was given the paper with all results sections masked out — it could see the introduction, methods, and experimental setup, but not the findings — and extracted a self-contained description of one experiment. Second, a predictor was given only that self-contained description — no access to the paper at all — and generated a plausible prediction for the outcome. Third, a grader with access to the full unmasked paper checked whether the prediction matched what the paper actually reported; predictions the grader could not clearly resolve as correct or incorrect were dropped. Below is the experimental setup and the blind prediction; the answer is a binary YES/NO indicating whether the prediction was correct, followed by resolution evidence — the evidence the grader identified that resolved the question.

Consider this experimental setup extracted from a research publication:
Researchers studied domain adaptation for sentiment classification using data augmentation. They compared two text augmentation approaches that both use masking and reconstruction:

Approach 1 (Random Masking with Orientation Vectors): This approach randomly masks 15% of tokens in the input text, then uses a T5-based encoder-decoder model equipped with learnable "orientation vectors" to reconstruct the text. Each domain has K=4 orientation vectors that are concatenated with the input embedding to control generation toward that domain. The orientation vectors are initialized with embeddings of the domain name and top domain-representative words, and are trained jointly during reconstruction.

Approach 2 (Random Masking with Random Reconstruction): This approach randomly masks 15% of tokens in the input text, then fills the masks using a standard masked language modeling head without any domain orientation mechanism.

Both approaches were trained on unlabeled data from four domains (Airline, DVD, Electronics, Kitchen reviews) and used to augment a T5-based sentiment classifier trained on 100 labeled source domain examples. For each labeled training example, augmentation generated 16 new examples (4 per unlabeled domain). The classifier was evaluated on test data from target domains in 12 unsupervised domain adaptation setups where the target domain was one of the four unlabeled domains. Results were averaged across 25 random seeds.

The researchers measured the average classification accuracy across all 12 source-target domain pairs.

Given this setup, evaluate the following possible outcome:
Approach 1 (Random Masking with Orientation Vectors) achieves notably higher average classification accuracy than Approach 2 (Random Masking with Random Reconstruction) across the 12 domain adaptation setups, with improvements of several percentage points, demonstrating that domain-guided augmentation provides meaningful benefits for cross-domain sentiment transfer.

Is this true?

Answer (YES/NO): NO